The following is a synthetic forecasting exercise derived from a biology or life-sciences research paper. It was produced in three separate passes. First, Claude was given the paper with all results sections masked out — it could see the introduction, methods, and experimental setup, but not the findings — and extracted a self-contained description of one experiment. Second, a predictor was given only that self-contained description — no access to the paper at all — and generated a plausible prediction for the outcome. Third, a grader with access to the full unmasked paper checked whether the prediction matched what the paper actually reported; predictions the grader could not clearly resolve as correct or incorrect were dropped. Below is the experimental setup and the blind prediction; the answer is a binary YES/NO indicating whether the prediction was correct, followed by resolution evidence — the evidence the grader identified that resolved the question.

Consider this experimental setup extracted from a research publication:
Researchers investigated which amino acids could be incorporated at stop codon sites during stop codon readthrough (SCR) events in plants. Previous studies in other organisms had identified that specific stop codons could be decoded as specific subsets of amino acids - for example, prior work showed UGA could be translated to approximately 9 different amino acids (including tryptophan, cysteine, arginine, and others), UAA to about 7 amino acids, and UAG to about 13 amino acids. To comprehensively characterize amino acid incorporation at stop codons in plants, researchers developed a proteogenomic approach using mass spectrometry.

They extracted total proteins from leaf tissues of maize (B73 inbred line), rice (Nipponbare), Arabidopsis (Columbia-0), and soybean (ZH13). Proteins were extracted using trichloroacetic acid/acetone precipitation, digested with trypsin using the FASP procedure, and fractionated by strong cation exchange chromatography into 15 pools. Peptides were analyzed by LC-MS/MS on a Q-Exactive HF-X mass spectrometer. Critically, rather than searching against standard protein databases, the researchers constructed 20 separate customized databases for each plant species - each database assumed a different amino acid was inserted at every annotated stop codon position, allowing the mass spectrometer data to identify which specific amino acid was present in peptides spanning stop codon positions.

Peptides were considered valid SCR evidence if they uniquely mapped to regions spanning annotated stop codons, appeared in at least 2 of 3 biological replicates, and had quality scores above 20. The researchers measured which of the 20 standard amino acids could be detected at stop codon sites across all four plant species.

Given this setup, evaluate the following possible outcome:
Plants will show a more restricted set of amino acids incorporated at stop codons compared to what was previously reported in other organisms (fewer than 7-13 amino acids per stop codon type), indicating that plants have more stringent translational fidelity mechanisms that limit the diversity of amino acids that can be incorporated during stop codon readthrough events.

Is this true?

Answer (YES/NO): NO